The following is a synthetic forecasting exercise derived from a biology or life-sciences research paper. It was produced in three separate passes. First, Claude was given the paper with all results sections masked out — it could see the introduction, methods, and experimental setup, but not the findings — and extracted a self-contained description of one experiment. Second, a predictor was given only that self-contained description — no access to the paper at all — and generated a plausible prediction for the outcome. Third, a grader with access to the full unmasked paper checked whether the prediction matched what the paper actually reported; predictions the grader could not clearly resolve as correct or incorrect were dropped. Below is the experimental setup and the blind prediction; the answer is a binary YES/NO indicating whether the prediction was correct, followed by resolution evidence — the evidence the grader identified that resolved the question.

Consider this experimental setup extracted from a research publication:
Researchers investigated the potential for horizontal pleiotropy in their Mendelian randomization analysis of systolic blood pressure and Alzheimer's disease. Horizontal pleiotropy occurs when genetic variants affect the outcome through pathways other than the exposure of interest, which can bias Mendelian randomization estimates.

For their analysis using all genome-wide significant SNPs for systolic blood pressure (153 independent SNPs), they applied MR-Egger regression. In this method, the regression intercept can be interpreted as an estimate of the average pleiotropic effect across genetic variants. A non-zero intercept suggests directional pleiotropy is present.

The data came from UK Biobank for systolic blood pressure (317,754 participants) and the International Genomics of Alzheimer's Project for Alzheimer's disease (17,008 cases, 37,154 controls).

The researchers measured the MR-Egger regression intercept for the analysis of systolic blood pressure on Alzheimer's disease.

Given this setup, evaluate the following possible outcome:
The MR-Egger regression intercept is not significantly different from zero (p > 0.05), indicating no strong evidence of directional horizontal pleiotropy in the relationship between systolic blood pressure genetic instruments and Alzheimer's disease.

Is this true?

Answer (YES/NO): YES